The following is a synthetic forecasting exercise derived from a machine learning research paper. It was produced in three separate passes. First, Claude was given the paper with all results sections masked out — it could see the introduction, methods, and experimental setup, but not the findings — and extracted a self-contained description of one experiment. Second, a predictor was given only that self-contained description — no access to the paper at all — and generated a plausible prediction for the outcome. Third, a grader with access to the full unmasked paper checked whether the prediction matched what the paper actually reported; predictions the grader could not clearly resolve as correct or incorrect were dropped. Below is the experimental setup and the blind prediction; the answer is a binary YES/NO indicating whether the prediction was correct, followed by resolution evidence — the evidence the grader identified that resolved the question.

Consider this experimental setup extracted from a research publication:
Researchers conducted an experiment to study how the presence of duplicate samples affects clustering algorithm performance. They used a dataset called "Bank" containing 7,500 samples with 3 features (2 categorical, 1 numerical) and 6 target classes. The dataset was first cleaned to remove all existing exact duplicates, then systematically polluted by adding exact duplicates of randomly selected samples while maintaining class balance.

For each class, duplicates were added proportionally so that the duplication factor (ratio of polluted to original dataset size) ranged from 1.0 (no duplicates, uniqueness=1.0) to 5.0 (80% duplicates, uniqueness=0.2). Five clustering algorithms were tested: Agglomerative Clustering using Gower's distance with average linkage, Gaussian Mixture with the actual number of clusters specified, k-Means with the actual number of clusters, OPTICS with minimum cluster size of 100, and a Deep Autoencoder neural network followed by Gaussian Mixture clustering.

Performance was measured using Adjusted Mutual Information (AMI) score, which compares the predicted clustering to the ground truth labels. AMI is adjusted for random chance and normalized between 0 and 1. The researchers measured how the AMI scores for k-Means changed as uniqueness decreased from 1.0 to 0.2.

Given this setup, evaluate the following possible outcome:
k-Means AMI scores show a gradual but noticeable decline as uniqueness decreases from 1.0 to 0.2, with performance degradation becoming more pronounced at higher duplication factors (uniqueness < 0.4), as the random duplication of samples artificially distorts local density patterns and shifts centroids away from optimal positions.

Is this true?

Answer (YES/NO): NO